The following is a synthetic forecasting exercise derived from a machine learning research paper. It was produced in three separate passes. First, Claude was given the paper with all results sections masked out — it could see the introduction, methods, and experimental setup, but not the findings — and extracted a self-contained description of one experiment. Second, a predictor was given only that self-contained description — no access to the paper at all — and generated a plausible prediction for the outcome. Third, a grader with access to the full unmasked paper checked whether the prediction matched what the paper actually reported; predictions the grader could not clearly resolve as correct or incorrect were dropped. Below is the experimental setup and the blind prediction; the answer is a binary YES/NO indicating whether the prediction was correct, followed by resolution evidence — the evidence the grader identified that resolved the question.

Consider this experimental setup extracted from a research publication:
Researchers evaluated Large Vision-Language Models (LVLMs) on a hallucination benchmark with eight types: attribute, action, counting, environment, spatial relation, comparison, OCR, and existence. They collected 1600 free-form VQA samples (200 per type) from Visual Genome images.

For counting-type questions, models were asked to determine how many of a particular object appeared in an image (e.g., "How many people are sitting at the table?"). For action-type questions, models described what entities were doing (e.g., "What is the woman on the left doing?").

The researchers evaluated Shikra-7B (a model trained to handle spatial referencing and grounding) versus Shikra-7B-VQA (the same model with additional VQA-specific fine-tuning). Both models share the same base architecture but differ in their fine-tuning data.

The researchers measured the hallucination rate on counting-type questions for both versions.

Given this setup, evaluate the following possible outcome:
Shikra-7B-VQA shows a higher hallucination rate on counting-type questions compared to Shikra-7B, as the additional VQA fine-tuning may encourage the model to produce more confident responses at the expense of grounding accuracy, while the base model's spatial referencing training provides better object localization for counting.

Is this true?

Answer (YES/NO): NO